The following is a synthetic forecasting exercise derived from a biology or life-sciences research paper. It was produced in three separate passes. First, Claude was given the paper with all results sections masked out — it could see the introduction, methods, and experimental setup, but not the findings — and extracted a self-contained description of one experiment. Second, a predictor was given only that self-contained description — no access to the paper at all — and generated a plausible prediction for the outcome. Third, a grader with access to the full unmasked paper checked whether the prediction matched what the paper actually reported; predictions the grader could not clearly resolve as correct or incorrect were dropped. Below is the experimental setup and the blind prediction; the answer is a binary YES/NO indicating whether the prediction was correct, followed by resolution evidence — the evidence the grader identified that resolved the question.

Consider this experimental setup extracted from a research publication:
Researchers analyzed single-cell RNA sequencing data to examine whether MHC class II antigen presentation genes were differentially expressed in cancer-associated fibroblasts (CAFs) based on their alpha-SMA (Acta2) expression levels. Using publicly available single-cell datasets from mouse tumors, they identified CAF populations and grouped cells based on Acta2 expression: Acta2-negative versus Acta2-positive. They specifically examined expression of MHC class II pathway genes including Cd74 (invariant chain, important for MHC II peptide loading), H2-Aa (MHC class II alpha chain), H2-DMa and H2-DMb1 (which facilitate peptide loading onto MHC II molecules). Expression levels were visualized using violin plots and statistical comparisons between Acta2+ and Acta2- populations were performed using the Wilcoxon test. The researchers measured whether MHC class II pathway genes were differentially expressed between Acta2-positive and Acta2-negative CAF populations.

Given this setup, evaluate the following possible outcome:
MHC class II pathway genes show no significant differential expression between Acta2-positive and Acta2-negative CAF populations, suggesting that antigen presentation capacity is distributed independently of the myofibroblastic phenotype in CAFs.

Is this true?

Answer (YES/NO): NO